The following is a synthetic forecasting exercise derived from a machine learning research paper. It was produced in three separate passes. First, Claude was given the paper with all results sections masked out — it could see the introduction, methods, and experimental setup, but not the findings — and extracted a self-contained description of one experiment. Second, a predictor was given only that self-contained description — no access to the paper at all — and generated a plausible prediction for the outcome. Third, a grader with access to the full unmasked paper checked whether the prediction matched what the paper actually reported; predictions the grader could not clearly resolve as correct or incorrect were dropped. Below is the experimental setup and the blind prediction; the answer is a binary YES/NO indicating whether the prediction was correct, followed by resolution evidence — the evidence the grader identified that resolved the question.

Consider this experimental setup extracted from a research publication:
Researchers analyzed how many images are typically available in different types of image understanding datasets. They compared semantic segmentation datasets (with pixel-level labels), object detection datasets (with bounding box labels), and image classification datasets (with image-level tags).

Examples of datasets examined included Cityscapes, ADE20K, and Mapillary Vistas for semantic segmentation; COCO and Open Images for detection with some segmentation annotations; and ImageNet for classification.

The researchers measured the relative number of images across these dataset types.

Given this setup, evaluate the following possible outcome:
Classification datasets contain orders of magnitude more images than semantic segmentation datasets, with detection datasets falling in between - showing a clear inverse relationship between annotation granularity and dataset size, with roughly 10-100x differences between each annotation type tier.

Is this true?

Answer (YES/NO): NO